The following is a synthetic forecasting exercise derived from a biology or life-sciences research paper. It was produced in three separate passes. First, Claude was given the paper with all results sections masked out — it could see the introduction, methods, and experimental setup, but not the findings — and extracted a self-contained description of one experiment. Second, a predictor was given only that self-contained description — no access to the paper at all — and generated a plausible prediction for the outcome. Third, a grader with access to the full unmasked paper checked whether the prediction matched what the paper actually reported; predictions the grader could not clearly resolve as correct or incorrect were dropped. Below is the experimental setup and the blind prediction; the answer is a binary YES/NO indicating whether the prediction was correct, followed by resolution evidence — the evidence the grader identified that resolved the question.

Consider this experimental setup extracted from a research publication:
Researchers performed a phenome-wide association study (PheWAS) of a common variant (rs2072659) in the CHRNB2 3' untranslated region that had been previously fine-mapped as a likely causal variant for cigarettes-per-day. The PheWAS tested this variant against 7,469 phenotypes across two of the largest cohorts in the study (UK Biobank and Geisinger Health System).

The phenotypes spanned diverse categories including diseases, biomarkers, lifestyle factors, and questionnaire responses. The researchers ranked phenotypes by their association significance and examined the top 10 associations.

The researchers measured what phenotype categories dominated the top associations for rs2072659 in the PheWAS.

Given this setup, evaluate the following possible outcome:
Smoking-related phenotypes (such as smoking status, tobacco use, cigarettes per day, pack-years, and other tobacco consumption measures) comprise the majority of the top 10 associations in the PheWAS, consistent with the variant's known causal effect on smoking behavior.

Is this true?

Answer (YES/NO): YES